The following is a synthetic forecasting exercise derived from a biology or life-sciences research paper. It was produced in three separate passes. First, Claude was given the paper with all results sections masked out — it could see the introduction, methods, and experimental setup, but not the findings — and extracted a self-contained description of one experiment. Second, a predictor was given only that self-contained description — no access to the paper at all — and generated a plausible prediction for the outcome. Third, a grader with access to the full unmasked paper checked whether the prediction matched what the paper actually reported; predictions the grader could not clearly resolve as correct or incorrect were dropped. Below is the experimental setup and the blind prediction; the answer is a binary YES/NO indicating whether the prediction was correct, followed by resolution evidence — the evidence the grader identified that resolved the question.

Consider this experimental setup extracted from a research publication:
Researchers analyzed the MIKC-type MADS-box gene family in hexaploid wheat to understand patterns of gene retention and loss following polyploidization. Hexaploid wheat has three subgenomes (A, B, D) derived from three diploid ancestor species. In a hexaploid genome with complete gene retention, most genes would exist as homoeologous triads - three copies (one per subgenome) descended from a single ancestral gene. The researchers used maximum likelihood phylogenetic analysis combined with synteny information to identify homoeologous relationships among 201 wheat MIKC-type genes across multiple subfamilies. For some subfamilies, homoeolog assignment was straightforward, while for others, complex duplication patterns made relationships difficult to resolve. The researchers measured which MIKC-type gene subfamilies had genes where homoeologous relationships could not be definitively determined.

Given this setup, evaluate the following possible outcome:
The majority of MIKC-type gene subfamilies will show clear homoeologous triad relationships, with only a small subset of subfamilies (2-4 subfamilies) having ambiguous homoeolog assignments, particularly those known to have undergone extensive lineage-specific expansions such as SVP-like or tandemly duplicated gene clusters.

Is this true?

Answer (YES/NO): NO